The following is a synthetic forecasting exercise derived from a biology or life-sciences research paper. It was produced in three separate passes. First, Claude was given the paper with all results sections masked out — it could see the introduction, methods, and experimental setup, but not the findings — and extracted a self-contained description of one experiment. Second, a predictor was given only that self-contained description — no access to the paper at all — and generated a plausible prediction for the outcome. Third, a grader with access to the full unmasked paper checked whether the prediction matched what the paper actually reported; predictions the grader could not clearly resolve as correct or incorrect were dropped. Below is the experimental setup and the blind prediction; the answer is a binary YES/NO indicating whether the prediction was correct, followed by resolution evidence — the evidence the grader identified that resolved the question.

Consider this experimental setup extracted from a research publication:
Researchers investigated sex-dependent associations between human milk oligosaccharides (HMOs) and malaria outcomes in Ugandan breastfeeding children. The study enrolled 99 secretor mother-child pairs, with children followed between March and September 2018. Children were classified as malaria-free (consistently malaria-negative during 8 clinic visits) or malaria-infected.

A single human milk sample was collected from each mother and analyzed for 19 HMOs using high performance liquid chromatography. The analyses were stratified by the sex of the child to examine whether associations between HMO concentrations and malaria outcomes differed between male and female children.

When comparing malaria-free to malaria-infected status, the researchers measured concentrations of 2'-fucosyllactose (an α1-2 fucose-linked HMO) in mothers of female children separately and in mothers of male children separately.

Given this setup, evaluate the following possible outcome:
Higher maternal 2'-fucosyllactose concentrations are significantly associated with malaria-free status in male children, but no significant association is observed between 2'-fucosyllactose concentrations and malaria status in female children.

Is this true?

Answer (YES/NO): NO